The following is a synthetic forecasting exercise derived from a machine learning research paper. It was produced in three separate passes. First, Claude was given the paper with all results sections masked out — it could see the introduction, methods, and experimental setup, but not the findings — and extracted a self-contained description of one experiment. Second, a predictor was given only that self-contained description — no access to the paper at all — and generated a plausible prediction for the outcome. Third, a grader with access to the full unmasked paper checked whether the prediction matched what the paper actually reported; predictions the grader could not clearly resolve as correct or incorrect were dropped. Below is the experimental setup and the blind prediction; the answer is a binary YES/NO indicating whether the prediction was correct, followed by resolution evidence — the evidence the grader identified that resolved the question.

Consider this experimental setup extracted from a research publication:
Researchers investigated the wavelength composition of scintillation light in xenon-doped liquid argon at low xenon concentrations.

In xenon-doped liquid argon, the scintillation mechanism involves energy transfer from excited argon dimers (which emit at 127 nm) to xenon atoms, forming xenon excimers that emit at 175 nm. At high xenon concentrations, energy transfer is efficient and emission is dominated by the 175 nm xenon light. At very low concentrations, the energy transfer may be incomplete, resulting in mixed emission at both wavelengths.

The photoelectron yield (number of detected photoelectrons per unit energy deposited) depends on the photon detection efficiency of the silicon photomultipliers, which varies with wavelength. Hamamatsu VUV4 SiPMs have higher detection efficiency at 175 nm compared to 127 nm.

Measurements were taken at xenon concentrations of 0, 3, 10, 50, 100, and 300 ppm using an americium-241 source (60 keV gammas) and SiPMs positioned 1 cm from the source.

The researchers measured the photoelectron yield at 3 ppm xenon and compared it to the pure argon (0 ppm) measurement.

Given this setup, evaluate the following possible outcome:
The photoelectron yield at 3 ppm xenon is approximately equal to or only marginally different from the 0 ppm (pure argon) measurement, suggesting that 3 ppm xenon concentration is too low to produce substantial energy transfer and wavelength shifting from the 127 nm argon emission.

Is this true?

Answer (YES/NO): NO